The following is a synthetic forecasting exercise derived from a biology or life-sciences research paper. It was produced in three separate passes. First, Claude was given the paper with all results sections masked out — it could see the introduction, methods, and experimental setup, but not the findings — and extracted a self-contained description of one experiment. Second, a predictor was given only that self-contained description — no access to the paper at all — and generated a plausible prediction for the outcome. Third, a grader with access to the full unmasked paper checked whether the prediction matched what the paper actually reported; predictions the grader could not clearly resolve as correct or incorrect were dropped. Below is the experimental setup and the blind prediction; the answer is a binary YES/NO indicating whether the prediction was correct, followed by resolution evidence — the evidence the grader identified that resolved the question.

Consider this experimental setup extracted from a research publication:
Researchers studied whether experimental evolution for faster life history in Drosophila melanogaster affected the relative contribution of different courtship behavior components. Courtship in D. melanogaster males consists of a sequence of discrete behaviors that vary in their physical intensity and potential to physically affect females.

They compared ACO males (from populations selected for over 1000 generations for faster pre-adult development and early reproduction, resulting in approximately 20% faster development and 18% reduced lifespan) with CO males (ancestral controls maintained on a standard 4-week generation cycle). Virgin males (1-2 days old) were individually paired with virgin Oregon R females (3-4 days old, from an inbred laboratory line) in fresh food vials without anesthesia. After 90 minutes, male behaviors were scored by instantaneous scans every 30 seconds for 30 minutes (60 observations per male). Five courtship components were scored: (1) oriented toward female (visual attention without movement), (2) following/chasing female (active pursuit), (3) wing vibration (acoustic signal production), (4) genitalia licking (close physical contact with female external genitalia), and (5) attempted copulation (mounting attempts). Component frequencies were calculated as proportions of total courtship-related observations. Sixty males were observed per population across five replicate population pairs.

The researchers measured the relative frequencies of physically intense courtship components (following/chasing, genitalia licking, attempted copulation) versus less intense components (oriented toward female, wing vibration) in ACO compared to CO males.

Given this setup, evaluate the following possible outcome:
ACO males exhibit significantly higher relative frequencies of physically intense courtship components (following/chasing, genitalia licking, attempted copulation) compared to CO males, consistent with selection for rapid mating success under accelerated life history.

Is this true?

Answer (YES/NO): NO